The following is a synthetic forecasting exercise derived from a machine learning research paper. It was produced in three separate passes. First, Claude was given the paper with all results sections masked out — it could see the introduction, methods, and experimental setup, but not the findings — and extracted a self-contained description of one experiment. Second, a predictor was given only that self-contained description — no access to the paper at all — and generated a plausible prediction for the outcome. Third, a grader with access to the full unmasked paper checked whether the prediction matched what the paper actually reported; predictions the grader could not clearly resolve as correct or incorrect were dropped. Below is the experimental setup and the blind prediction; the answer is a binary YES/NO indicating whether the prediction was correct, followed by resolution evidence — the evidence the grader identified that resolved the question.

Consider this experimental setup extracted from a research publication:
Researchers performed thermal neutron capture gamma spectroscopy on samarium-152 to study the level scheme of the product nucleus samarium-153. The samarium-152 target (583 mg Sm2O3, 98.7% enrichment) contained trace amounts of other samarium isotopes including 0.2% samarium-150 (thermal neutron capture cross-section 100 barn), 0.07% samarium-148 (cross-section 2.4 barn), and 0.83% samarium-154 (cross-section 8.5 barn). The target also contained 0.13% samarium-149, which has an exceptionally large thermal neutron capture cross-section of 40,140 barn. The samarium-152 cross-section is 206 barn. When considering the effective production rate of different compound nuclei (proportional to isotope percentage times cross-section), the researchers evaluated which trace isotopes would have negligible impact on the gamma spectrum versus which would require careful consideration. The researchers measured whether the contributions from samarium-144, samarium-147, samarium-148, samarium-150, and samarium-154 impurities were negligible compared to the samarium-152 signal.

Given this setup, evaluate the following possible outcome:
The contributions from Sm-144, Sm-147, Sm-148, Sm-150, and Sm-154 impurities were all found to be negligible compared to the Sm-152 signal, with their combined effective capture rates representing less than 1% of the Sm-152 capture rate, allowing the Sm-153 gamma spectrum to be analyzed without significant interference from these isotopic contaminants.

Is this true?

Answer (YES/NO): NO